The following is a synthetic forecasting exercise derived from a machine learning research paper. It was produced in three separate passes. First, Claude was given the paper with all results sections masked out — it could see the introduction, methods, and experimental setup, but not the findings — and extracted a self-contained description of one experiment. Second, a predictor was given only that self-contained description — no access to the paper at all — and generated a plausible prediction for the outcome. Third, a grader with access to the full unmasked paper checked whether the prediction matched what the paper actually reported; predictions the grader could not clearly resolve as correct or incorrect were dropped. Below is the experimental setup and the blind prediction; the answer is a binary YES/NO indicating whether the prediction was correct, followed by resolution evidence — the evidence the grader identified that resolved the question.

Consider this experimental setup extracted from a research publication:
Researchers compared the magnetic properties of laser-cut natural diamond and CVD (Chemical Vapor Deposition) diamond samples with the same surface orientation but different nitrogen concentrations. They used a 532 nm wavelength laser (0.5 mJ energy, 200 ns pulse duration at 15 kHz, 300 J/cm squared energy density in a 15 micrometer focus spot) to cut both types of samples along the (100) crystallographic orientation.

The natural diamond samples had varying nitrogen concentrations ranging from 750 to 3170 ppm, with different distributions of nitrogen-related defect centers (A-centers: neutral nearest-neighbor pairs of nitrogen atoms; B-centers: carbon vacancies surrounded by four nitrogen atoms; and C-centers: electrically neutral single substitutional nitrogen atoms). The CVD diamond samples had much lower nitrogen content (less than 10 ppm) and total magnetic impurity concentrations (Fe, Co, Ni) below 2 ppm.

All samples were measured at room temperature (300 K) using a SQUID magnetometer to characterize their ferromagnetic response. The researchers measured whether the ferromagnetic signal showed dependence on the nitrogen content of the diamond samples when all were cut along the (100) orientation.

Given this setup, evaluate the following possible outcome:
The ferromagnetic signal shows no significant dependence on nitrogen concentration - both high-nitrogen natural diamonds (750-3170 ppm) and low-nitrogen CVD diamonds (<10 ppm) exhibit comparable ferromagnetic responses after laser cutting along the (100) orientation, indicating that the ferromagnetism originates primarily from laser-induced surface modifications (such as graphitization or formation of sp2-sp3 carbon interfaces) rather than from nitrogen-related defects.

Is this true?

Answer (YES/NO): YES